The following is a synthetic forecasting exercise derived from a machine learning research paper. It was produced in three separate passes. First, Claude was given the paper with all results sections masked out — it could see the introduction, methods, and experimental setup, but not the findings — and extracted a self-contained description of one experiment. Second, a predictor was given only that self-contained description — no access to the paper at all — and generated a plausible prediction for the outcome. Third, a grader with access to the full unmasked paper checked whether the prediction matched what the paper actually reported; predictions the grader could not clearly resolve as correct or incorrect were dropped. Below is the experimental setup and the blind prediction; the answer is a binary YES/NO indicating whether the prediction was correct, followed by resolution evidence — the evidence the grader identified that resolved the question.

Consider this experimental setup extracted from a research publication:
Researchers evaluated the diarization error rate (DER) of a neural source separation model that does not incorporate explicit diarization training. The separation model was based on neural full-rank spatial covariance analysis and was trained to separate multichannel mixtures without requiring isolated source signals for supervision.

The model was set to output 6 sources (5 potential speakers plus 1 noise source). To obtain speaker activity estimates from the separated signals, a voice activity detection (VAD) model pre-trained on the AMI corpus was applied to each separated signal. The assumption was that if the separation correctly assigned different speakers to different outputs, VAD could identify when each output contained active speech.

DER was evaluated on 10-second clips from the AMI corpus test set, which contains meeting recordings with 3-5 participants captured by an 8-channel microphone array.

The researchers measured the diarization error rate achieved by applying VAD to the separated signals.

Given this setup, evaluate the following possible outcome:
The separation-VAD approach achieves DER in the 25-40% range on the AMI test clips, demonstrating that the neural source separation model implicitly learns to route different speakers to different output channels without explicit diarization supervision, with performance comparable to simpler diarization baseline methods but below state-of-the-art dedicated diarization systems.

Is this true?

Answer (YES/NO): NO